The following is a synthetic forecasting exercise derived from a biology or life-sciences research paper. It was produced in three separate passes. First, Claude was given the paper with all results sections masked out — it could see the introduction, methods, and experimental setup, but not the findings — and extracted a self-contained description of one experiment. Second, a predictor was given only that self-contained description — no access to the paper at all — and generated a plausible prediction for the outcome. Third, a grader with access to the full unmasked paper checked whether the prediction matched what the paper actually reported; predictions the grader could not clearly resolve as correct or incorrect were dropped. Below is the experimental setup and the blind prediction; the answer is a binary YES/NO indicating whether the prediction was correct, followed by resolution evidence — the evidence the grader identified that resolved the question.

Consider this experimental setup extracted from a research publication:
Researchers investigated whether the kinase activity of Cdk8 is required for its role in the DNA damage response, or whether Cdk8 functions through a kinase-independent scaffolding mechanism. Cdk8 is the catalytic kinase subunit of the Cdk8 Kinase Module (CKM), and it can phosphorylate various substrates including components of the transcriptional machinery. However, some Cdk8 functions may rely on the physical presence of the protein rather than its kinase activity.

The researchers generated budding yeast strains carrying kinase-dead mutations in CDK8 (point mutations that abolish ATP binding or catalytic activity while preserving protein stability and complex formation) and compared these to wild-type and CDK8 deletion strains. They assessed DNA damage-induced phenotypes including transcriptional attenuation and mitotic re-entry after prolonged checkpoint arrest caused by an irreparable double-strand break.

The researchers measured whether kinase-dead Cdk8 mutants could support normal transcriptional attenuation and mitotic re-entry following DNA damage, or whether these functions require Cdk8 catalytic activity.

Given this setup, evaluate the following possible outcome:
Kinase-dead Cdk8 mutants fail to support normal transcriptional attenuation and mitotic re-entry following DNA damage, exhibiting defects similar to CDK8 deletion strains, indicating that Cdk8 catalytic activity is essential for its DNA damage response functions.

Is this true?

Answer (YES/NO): YES